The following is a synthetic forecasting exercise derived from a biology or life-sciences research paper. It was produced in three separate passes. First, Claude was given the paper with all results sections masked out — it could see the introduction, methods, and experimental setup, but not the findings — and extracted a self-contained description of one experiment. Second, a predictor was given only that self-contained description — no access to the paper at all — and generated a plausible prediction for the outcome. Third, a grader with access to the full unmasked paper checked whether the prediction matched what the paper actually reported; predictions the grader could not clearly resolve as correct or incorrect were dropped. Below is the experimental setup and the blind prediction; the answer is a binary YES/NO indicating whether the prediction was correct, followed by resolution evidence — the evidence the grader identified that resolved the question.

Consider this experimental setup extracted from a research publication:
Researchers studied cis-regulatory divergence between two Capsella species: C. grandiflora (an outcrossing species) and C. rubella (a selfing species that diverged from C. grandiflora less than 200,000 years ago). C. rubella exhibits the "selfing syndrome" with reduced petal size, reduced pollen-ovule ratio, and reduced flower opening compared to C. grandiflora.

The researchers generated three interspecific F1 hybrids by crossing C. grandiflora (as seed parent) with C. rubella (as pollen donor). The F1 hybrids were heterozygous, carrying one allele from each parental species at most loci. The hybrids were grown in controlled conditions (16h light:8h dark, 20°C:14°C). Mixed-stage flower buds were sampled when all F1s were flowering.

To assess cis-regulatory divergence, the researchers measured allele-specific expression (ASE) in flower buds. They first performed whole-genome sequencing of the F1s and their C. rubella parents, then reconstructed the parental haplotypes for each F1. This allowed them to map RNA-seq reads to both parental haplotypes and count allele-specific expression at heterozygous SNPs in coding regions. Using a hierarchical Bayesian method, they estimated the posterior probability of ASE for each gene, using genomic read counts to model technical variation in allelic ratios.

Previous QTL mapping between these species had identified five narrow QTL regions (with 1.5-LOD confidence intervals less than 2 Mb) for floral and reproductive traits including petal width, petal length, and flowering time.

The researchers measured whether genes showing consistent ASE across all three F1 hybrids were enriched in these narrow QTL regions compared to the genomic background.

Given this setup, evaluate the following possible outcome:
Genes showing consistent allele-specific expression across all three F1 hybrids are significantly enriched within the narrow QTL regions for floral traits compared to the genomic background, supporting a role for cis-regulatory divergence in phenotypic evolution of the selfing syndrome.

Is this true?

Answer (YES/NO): YES